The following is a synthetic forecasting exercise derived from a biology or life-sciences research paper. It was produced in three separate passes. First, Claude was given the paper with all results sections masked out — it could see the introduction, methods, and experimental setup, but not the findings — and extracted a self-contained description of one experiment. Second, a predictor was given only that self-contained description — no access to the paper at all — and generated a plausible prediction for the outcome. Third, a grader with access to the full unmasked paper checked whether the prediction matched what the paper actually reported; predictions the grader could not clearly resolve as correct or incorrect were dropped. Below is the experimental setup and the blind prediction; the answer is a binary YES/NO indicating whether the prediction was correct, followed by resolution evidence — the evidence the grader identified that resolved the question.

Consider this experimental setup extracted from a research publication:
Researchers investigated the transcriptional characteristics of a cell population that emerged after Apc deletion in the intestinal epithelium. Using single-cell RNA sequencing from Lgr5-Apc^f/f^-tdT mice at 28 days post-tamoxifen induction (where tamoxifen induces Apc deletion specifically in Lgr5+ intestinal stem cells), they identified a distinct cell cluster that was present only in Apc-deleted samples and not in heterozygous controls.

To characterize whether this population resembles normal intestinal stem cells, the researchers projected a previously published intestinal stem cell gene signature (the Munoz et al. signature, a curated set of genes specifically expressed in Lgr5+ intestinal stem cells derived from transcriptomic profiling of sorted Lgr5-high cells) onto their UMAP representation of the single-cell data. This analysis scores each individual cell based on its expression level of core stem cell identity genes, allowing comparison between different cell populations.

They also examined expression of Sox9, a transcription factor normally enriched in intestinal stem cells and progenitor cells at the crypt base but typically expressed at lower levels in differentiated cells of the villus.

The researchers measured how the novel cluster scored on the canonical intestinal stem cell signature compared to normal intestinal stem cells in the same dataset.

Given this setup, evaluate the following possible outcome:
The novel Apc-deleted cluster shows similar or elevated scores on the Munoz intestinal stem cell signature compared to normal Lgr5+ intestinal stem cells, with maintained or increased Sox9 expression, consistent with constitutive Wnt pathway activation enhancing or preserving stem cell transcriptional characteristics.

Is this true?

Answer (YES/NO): YES